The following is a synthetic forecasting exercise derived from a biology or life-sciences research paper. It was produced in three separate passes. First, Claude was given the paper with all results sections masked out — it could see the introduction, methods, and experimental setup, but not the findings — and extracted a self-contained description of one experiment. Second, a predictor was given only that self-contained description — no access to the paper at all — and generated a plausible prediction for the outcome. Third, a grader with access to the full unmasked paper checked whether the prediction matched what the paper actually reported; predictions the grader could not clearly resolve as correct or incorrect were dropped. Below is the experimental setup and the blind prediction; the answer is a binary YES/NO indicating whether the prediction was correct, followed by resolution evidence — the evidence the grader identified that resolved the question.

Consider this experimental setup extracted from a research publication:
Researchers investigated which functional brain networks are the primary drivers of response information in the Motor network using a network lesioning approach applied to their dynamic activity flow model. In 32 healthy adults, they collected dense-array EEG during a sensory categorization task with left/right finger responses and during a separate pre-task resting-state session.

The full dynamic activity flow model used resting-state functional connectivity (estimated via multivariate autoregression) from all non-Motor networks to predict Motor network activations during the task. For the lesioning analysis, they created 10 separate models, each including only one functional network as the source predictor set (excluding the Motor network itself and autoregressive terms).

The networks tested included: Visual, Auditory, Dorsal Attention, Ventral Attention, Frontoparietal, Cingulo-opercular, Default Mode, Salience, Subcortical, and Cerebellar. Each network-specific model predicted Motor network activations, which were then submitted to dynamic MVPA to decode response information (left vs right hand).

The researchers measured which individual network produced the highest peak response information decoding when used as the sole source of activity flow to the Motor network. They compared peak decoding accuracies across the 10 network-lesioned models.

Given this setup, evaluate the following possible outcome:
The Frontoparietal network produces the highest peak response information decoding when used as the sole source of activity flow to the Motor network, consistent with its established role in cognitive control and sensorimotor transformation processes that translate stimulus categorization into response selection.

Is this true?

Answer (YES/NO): NO